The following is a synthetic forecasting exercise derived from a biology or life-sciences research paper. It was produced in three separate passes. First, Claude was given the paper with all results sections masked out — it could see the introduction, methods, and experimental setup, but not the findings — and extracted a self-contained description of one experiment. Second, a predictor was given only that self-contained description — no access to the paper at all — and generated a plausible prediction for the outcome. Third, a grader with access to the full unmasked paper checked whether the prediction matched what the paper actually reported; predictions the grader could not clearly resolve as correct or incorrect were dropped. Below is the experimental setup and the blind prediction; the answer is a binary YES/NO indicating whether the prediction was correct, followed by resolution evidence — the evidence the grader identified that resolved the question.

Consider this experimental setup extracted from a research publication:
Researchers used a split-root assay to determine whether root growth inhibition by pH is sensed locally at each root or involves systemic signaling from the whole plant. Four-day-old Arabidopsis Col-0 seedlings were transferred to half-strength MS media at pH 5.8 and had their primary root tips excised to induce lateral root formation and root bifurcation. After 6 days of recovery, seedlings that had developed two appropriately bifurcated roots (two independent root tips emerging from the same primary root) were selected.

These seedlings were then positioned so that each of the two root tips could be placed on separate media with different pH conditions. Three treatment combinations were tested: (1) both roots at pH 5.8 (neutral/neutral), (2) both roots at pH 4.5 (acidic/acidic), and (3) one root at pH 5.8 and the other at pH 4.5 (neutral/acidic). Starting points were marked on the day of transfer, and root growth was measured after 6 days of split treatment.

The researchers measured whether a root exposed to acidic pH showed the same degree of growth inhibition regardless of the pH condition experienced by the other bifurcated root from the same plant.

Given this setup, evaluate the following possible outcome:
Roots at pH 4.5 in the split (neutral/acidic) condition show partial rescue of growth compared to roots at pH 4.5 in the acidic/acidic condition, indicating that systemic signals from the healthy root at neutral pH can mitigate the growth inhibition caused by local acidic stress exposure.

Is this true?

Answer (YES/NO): NO